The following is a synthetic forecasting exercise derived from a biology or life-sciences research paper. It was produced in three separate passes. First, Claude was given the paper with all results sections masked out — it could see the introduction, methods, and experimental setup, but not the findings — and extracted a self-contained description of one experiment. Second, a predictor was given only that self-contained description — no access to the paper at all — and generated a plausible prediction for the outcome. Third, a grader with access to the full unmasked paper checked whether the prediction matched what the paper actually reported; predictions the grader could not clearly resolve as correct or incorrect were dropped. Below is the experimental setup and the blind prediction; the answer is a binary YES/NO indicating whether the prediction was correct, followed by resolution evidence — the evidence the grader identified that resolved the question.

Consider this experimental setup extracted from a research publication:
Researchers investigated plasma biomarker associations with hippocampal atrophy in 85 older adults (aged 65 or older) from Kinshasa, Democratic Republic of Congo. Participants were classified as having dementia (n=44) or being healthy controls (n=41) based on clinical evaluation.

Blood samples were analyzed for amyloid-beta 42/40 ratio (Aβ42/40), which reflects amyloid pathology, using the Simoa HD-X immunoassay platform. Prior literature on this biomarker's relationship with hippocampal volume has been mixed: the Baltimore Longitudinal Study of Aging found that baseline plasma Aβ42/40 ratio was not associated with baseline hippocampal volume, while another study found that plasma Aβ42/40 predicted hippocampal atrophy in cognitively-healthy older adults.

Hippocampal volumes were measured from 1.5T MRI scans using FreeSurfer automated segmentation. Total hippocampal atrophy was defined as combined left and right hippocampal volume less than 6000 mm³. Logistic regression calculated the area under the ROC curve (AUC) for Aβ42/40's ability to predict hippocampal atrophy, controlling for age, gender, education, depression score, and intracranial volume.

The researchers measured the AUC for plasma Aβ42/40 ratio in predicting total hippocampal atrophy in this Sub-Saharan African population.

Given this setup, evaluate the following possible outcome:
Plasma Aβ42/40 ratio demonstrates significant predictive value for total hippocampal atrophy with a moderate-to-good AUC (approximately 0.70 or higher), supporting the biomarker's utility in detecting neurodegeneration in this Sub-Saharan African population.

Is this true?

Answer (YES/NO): NO